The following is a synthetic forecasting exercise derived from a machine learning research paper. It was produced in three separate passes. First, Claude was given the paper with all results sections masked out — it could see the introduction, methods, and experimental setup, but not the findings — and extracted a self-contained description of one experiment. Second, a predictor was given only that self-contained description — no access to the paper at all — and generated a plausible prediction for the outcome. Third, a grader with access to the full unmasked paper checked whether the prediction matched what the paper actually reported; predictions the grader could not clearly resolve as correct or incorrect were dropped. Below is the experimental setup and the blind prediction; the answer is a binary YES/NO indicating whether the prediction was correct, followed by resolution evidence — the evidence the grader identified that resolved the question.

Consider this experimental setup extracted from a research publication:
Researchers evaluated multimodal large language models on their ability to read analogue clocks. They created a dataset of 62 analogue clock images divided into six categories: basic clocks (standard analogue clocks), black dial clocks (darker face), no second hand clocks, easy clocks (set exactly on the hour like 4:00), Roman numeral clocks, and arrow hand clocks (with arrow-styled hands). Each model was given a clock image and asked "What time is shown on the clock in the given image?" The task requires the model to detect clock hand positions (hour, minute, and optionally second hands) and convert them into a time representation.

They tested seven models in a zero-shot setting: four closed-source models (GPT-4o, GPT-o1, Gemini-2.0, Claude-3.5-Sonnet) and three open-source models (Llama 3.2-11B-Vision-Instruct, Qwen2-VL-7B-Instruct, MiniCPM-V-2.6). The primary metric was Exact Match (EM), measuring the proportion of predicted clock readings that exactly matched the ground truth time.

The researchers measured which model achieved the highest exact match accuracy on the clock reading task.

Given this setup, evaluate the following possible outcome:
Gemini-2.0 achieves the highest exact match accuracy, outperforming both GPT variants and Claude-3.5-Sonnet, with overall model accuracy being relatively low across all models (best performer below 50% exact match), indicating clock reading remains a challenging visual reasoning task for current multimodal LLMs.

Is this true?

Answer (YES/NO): YES